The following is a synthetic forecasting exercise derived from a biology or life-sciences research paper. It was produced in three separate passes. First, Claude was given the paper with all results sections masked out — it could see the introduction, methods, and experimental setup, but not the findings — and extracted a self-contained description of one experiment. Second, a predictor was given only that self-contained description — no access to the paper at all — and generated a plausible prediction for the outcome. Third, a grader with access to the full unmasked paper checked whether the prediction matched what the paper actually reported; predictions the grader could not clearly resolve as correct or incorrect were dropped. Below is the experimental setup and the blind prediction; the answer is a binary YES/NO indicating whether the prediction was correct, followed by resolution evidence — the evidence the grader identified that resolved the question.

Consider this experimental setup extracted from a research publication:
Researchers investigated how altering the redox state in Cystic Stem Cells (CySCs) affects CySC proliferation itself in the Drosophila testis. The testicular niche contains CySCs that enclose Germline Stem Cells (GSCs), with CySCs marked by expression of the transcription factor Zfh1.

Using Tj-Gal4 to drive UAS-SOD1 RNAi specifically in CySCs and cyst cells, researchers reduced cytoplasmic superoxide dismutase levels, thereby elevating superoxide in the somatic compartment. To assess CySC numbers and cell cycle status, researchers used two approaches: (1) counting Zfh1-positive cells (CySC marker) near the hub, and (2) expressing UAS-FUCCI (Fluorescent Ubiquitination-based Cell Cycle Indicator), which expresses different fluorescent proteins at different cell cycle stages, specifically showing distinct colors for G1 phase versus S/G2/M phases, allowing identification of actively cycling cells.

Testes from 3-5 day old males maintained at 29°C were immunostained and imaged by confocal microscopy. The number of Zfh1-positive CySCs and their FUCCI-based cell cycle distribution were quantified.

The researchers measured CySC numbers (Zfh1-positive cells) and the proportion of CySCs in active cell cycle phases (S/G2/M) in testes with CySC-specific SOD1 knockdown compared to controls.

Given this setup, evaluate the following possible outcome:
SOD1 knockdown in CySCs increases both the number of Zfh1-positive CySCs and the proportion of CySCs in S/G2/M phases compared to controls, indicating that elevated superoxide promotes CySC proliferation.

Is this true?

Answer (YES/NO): YES